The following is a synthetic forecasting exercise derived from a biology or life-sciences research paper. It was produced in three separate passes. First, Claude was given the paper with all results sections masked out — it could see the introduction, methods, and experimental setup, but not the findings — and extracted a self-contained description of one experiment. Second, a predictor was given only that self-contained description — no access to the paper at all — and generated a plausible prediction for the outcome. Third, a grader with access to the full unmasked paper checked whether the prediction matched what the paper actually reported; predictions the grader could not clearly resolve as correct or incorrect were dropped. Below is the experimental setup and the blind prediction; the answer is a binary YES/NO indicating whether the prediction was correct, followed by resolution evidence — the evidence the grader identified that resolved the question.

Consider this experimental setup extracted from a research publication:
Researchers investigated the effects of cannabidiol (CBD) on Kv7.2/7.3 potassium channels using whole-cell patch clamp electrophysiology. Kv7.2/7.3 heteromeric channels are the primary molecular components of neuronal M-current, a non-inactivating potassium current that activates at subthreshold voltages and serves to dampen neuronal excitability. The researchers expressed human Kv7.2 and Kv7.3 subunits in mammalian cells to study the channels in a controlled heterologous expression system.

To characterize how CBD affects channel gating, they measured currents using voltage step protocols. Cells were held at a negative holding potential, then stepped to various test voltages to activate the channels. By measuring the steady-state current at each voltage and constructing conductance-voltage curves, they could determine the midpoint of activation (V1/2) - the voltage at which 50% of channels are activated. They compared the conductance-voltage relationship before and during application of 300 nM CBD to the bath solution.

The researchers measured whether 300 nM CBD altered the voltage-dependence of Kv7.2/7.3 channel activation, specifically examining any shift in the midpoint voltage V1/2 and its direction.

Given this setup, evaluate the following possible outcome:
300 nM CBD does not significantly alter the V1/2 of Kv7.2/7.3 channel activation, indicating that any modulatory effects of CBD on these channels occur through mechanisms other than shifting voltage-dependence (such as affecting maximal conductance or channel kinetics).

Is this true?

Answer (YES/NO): NO